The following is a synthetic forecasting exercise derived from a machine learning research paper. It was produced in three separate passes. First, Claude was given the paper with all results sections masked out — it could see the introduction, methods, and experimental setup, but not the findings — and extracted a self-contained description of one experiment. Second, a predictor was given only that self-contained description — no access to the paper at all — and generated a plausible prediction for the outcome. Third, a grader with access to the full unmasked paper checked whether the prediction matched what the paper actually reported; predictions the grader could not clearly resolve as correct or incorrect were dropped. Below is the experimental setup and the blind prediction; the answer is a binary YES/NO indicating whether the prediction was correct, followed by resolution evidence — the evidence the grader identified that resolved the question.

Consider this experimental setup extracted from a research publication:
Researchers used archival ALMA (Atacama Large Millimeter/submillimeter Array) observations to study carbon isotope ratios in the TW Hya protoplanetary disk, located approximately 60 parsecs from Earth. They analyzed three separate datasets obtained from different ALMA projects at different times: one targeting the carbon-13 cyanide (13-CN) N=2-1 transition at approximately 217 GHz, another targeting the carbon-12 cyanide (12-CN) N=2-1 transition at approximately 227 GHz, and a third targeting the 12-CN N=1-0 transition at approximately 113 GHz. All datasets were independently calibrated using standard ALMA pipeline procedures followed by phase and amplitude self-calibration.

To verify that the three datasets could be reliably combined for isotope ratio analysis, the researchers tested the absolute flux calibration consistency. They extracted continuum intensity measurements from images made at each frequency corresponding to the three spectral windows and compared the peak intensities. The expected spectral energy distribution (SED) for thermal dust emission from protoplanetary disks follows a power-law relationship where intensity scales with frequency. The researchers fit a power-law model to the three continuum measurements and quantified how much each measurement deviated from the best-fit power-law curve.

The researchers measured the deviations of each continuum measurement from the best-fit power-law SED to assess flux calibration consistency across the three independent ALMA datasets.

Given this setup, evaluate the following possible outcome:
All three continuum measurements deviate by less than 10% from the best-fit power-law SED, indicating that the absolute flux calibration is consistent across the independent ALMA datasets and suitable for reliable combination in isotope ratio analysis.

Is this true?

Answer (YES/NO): YES